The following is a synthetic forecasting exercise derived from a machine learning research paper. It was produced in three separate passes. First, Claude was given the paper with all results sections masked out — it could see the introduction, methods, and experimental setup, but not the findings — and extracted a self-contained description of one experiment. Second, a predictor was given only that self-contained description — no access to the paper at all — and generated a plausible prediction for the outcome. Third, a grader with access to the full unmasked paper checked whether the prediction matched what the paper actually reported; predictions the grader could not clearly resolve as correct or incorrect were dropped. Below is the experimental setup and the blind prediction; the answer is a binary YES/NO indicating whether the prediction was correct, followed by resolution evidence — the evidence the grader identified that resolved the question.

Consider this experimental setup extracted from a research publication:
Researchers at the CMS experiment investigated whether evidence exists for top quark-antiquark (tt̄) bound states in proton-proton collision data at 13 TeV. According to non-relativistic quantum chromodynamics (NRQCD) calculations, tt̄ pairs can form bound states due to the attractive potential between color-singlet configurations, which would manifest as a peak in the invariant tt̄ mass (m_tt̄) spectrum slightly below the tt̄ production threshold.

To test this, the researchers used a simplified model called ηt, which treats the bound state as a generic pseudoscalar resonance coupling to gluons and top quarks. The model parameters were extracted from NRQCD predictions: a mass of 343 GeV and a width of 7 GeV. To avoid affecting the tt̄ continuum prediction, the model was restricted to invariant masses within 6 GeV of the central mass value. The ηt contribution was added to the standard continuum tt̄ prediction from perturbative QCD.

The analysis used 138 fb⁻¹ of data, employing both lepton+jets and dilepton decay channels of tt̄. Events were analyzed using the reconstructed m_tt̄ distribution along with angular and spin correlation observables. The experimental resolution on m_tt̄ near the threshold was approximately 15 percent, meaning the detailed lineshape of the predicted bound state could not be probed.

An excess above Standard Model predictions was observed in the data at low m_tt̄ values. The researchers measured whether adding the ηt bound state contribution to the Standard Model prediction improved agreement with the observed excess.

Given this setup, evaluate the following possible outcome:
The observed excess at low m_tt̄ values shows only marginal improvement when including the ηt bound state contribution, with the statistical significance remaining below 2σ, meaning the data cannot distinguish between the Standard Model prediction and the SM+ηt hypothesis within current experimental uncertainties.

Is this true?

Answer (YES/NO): NO